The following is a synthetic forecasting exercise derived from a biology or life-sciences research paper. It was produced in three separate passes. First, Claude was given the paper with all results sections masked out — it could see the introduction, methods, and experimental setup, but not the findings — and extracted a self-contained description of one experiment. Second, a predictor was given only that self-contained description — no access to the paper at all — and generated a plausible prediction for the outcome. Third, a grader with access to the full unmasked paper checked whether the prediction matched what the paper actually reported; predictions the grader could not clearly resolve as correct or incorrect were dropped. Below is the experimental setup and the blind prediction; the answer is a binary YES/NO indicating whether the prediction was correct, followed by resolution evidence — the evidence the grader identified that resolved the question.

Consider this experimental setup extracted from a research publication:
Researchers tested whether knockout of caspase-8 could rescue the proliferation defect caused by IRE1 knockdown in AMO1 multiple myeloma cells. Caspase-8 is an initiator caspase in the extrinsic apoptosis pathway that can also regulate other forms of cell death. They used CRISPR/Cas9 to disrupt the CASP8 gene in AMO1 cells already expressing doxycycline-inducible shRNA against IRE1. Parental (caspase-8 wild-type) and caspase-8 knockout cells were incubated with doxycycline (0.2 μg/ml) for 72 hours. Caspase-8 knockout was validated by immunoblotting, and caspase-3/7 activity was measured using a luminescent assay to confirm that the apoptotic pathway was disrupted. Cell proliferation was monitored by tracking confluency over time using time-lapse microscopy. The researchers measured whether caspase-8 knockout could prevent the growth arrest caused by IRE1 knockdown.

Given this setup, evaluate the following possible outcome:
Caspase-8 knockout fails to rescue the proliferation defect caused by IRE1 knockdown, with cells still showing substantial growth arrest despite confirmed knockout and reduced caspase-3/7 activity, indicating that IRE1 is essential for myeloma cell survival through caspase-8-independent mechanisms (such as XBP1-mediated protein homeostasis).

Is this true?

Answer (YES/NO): NO